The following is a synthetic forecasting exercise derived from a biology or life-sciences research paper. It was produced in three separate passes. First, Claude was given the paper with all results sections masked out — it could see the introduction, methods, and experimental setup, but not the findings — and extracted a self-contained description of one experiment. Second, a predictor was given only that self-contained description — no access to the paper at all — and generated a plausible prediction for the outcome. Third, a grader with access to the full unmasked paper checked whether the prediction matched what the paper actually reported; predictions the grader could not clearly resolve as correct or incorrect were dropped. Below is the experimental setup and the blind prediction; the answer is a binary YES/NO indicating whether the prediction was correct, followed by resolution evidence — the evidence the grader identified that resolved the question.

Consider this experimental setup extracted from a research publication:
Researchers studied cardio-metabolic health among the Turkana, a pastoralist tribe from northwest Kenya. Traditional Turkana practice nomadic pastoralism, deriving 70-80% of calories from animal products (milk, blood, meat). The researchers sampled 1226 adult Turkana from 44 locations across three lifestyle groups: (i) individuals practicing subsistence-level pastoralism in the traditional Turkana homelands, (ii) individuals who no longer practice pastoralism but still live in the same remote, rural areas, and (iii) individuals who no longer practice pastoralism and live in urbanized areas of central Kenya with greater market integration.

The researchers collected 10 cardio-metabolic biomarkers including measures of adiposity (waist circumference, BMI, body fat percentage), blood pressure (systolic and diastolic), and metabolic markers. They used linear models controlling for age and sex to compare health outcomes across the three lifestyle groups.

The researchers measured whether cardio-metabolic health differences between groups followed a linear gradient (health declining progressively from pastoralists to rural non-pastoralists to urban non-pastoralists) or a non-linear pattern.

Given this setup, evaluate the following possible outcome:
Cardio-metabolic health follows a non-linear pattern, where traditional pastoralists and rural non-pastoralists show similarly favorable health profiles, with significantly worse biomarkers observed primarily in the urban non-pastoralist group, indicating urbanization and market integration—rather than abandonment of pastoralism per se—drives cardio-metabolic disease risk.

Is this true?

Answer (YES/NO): YES